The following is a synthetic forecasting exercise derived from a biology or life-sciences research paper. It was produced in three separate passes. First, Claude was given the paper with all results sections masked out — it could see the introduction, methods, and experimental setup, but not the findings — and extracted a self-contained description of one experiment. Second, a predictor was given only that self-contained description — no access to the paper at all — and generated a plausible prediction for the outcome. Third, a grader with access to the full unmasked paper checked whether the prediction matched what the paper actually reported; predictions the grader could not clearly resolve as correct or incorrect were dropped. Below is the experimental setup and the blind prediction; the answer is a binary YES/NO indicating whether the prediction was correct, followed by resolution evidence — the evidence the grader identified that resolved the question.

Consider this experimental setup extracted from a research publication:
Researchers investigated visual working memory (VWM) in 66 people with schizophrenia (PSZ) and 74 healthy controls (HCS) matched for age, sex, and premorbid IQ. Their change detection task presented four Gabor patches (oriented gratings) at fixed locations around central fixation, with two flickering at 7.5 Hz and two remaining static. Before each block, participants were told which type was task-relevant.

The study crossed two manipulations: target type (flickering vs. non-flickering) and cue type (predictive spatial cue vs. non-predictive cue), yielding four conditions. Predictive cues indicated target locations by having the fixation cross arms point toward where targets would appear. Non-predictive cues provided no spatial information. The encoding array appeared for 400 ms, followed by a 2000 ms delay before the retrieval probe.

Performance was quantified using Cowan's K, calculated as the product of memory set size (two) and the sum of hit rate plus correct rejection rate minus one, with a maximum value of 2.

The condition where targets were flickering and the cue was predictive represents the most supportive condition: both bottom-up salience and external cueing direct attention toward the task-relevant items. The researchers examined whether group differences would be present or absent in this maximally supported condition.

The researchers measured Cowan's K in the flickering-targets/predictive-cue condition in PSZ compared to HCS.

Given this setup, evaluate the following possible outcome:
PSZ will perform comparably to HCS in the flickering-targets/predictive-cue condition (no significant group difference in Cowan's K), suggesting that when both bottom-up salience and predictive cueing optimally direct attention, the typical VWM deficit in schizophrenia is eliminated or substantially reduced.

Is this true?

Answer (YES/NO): NO